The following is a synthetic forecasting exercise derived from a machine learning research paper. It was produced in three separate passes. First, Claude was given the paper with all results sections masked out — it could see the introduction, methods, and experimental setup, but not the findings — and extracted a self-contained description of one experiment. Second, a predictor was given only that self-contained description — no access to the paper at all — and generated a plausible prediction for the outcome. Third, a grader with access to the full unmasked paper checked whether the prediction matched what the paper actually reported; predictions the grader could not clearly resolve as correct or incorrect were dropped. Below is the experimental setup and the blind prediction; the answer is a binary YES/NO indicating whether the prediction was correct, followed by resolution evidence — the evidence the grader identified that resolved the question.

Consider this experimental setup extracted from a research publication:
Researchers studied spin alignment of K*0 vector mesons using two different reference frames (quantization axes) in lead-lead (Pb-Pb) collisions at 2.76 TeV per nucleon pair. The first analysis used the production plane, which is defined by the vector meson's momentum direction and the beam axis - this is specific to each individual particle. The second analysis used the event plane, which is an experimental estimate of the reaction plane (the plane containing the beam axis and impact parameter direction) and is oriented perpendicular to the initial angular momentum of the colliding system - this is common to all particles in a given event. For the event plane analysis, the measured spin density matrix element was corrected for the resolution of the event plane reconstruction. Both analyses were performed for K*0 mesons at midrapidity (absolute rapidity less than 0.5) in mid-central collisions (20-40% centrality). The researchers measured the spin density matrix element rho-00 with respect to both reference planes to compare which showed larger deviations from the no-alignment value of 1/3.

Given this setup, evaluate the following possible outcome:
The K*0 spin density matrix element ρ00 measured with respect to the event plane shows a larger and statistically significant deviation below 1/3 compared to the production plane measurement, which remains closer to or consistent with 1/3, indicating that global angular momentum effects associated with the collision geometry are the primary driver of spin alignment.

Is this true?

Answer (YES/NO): NO